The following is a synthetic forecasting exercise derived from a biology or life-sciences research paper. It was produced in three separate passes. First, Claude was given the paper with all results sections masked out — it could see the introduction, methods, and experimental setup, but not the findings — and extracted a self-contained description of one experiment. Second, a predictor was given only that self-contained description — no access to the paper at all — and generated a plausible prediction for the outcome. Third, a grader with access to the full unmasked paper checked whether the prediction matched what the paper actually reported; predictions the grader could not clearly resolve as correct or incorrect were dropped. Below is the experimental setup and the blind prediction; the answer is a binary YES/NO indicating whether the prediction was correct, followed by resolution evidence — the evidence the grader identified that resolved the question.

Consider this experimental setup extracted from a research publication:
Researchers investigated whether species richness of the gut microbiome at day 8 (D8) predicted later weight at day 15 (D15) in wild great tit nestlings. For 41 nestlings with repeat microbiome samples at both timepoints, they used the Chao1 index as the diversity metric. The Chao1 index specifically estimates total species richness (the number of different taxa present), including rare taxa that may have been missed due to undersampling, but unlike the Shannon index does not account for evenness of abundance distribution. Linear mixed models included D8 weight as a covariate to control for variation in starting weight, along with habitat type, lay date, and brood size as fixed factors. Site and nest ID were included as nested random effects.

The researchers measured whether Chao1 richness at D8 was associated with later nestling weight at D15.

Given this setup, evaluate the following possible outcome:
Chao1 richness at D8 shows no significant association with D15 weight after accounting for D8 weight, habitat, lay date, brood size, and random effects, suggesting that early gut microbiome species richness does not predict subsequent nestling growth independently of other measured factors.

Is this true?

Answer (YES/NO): NO